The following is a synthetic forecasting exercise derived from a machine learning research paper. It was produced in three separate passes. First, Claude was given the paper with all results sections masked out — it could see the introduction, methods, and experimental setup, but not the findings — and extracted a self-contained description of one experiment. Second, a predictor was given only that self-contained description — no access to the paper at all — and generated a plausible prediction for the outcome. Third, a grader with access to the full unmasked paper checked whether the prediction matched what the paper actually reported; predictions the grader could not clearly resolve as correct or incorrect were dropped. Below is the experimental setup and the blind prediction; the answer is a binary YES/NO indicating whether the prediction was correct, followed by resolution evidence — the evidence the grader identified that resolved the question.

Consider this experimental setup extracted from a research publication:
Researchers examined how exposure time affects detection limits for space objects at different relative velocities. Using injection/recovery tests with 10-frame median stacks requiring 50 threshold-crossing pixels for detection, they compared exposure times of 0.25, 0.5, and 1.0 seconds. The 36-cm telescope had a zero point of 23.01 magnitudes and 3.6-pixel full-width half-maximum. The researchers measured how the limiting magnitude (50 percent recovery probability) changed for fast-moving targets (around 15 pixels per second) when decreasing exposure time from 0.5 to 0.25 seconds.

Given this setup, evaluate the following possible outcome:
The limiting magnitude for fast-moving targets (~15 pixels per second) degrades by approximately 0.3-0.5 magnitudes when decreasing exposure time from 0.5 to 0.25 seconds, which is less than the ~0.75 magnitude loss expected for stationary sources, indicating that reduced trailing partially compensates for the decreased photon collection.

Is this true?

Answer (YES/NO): NO